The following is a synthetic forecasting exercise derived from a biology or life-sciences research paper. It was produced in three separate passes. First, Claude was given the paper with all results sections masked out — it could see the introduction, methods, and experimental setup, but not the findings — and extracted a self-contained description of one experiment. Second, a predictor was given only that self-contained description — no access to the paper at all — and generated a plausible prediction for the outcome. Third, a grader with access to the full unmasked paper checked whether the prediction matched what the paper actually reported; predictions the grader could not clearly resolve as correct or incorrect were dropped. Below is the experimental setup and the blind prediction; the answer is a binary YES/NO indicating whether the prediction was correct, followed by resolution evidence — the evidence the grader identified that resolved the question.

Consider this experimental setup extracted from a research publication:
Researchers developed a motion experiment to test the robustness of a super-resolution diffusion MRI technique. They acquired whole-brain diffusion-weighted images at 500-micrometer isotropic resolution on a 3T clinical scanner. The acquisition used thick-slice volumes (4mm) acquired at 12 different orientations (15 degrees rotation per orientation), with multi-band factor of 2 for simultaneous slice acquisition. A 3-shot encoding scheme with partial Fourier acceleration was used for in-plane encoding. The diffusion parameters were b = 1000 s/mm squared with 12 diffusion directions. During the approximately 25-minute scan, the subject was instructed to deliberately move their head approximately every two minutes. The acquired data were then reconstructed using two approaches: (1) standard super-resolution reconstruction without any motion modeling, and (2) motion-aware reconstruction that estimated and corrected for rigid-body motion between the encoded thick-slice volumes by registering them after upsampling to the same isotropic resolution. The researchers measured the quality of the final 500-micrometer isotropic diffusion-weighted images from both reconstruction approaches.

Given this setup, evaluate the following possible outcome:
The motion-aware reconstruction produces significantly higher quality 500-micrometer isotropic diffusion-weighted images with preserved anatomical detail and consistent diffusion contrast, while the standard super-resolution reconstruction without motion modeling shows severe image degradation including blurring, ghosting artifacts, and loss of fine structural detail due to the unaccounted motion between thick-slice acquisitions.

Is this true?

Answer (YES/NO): YES